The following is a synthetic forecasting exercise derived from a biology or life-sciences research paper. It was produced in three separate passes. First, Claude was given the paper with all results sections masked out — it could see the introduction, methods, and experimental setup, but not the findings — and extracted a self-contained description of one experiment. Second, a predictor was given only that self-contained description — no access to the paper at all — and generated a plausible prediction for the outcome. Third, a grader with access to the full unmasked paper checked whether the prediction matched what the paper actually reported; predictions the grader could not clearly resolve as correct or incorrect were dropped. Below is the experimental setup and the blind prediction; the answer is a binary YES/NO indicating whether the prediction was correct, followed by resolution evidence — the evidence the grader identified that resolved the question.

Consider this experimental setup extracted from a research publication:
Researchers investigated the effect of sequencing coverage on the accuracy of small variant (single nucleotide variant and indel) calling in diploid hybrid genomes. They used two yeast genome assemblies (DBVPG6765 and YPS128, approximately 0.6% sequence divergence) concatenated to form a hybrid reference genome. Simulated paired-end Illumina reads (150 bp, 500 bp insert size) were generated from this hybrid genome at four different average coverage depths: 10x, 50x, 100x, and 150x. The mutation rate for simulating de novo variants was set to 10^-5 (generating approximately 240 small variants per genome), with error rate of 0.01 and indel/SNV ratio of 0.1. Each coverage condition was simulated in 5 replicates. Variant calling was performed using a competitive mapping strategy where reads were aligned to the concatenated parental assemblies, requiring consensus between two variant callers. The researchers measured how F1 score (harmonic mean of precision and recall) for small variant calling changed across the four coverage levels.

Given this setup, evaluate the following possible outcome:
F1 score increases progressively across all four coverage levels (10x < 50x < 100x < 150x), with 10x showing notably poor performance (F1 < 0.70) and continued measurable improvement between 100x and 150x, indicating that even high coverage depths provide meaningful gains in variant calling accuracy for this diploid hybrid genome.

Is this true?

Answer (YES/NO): NO